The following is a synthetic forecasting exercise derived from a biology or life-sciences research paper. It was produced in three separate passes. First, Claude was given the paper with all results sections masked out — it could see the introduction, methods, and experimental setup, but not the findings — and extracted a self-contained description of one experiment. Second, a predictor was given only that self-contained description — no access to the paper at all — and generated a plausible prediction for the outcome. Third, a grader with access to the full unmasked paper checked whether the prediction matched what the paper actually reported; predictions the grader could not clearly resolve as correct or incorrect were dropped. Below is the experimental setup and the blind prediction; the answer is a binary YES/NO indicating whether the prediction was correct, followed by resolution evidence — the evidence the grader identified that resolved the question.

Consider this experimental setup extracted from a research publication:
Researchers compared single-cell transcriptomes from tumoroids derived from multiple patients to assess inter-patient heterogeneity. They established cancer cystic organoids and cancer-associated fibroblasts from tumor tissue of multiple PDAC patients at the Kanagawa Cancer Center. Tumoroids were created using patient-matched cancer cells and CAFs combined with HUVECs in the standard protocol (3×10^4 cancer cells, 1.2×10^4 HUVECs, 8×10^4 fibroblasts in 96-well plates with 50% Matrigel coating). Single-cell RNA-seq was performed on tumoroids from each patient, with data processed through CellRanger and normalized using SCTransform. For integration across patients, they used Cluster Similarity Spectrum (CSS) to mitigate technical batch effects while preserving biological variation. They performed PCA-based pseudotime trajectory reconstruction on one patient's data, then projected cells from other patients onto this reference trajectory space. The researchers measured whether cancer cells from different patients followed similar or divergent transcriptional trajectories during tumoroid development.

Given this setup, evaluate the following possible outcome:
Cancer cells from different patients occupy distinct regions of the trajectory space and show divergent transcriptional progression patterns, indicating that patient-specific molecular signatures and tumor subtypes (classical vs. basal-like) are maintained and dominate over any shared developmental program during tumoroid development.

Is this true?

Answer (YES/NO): NO